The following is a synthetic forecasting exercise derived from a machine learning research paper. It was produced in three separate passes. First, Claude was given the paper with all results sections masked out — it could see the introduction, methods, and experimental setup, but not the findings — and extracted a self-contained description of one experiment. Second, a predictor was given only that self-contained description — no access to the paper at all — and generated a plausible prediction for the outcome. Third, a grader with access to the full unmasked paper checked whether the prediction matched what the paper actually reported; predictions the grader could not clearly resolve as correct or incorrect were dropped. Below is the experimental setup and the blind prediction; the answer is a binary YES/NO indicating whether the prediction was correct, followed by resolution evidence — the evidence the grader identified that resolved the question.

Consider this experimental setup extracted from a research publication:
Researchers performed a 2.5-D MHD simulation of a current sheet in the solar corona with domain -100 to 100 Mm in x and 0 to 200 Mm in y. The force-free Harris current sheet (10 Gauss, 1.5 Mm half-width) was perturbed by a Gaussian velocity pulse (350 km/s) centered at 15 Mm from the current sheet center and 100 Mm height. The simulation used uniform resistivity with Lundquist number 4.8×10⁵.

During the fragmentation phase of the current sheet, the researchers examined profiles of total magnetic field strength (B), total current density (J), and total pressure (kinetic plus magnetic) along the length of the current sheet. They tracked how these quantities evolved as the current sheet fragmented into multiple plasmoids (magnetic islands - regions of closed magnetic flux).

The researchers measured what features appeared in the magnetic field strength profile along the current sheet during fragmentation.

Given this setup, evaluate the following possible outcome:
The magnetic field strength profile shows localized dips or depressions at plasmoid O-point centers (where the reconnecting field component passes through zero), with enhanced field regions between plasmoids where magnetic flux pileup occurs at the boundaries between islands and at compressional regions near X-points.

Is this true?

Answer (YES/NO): NO